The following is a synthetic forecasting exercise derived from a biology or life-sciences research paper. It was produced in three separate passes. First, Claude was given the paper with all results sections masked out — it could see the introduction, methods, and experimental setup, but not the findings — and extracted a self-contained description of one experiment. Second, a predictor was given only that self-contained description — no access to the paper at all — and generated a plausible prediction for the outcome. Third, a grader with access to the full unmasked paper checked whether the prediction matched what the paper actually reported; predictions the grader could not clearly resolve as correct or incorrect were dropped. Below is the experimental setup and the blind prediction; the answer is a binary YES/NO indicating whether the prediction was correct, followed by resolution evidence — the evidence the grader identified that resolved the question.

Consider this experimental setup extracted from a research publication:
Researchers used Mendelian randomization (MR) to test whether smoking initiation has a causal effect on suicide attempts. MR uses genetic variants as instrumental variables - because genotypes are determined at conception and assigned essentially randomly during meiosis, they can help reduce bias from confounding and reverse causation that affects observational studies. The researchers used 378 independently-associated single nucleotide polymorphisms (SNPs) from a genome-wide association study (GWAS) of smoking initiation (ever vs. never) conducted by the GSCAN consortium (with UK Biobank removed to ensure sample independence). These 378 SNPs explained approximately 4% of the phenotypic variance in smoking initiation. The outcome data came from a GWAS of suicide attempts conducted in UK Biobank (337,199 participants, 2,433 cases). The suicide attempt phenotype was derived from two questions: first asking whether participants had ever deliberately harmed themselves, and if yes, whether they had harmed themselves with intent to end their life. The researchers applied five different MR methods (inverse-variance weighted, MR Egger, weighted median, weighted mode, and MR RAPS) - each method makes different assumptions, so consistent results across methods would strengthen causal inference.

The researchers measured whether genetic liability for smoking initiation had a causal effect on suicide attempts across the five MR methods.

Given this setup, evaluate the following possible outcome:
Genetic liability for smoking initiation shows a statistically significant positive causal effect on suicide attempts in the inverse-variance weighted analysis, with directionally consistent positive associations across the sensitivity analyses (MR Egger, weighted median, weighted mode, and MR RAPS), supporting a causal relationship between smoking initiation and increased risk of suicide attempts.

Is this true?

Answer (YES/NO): NO